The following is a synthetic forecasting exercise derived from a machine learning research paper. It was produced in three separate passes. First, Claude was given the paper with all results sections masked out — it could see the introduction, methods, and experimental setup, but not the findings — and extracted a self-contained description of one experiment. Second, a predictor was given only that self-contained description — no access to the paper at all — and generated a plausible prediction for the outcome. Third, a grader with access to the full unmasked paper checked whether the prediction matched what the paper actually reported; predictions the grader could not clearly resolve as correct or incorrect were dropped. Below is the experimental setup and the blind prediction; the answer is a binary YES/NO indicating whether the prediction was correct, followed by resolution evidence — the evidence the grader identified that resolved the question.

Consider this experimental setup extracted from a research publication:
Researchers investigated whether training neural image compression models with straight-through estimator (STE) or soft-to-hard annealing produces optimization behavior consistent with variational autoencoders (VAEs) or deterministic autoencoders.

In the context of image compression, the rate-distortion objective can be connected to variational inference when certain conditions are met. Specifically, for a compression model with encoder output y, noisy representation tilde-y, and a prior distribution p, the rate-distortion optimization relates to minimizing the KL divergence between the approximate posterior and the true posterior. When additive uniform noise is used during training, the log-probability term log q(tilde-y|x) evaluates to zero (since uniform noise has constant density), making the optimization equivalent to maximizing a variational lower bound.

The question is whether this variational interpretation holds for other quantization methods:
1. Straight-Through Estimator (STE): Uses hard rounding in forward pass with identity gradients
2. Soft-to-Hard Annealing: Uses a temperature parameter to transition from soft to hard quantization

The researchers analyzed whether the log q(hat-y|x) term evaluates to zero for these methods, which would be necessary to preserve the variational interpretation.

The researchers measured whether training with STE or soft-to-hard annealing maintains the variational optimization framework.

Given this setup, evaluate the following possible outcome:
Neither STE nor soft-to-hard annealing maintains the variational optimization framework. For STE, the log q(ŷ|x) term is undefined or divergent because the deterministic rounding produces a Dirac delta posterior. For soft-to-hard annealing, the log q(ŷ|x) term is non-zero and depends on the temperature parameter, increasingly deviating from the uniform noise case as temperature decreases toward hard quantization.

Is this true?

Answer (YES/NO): YES